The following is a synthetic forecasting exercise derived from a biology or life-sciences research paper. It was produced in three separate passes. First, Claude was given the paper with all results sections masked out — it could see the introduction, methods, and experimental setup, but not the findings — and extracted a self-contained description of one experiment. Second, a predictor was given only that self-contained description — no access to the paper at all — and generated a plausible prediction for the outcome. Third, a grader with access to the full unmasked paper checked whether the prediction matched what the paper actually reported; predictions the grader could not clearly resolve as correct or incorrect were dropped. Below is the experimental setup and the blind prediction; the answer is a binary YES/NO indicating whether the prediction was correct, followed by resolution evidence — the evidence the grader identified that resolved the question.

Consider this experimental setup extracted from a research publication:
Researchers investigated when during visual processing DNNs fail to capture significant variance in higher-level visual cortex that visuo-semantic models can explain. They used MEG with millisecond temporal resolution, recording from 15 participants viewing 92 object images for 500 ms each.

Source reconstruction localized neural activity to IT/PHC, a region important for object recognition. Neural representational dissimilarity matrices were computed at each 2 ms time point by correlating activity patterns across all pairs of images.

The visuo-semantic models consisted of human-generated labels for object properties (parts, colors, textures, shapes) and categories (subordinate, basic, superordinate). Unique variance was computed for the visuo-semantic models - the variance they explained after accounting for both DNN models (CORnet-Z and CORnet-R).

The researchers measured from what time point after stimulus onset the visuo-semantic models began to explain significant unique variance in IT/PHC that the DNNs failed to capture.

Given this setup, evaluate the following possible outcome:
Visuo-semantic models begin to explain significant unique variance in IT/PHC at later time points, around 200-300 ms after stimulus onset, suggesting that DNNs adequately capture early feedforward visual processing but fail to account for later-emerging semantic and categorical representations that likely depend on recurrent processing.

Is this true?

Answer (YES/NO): NO